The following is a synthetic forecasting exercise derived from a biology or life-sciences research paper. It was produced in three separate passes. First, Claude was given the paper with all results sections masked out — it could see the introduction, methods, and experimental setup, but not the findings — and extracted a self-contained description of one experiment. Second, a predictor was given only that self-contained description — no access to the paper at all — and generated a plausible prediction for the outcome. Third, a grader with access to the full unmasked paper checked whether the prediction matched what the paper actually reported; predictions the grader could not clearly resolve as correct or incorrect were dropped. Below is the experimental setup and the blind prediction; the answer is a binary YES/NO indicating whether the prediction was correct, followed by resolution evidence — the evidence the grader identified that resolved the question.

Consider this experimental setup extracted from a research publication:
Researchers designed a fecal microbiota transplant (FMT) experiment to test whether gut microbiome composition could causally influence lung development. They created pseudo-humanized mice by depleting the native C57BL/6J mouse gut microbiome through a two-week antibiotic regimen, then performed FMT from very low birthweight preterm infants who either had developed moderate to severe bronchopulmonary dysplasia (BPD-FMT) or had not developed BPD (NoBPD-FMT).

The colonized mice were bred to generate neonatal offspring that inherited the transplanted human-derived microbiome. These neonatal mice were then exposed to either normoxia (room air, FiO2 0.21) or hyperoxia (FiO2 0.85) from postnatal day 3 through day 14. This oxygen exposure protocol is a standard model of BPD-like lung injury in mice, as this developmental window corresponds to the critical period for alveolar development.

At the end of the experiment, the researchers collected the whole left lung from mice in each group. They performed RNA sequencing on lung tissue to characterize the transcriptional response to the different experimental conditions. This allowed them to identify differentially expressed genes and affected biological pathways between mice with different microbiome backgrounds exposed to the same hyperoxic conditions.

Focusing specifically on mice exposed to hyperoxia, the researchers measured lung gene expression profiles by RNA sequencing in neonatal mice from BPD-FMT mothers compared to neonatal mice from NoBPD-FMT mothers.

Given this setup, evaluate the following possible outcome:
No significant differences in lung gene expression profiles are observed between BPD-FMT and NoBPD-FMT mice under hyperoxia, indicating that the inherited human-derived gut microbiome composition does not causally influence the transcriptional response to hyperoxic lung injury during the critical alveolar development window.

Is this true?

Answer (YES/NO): NO